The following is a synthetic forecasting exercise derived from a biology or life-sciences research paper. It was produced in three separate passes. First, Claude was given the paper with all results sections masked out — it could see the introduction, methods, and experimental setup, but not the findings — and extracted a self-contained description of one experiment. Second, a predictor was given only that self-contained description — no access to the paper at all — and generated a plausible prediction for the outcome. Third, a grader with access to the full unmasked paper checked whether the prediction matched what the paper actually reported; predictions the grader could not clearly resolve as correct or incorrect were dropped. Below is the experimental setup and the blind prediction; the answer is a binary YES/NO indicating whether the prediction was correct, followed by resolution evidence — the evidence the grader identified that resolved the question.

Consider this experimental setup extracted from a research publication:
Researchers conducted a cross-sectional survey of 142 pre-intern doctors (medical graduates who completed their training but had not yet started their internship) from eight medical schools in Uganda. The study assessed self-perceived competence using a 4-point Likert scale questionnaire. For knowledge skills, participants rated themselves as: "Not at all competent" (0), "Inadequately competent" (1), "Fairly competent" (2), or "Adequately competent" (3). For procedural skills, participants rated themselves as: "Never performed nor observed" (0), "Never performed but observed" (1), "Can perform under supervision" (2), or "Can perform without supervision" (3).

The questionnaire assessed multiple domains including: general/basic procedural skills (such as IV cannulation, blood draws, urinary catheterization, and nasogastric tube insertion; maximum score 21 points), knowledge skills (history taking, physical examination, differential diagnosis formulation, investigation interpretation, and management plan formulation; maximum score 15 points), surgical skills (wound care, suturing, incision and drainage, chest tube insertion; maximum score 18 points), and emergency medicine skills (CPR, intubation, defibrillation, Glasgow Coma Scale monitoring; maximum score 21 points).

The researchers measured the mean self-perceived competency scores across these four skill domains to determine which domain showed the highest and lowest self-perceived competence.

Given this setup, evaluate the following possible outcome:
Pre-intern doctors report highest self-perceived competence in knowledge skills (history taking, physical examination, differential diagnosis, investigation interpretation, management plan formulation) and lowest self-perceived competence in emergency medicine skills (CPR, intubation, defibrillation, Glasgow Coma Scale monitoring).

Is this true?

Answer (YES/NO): NO